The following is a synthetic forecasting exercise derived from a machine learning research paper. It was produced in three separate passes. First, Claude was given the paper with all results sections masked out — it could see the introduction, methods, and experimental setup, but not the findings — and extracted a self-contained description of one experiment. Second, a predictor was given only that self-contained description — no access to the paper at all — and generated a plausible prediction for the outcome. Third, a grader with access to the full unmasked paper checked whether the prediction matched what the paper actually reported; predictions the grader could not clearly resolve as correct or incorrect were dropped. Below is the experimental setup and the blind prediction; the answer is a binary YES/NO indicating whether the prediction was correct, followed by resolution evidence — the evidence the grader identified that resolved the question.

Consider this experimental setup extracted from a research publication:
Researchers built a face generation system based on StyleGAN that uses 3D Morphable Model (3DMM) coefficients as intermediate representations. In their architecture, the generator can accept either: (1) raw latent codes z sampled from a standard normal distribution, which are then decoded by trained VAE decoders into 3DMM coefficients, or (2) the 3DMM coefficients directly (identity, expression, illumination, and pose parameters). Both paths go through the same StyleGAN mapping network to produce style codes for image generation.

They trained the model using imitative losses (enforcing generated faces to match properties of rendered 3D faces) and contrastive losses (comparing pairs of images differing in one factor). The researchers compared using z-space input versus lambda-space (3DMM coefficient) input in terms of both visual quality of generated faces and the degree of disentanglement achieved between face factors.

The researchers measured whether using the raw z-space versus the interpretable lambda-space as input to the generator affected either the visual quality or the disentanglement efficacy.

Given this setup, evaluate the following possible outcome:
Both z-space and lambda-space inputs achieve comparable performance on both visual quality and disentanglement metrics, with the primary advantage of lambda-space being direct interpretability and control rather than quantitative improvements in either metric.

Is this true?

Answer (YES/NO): YES